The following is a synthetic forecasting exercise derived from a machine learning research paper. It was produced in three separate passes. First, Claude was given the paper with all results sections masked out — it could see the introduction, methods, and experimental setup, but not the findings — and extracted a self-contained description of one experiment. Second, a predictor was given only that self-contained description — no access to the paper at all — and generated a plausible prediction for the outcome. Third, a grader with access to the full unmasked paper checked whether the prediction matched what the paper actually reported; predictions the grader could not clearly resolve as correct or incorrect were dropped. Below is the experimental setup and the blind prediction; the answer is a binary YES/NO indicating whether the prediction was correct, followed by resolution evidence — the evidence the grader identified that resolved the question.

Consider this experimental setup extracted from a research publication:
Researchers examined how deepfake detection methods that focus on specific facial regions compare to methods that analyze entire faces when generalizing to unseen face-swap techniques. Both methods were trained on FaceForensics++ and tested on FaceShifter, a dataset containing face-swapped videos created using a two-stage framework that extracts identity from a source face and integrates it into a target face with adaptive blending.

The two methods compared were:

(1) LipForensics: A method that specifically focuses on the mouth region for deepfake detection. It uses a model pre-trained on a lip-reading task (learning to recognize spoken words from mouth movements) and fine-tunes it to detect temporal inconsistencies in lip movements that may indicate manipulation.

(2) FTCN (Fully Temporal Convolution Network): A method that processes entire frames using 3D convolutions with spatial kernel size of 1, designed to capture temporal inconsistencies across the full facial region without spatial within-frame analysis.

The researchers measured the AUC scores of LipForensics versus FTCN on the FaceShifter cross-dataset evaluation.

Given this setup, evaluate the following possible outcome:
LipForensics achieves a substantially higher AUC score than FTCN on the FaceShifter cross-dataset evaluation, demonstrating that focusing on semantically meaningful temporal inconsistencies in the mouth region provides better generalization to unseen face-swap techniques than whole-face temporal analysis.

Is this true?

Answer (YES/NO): NO